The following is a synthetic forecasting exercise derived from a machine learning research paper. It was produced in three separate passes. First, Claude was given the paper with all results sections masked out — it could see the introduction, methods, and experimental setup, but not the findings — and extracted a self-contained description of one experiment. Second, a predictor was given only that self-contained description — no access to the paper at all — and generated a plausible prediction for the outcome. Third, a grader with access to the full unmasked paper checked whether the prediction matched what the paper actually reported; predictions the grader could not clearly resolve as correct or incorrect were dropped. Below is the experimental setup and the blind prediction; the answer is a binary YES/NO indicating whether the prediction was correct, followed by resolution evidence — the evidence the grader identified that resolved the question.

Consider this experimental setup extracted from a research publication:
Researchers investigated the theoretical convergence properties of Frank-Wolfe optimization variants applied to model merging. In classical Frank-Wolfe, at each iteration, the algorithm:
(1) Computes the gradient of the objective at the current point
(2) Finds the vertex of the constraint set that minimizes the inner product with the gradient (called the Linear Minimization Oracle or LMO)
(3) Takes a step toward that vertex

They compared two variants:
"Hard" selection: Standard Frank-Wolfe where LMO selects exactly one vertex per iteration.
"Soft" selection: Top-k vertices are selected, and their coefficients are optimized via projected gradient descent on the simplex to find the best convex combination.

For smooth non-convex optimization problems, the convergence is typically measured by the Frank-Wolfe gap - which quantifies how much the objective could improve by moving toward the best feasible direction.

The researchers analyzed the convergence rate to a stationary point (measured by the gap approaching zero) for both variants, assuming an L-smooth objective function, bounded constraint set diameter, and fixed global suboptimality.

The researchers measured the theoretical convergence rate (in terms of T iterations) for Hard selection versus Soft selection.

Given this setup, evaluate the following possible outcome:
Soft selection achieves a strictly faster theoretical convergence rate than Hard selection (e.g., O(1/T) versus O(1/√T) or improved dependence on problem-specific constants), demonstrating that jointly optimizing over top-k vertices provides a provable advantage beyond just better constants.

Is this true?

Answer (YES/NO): YES